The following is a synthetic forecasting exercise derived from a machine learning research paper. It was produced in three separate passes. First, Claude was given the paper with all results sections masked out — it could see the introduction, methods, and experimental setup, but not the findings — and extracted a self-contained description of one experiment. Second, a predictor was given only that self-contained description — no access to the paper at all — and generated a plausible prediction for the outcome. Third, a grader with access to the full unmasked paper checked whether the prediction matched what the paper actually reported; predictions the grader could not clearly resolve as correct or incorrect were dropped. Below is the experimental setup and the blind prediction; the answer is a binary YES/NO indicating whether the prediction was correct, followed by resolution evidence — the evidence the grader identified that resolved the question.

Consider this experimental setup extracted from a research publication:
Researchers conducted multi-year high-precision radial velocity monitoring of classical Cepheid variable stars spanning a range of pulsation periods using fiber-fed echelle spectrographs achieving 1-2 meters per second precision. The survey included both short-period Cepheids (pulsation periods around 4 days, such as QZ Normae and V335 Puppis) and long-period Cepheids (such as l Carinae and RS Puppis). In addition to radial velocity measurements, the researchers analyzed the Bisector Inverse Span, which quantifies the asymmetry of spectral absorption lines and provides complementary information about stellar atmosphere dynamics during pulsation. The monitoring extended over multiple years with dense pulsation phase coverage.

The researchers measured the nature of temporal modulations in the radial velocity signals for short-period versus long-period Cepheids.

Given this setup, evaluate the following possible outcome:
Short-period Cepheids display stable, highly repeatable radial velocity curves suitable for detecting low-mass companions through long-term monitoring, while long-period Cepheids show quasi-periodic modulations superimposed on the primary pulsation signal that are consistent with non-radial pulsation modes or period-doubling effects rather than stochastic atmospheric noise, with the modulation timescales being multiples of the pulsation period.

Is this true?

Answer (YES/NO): NO